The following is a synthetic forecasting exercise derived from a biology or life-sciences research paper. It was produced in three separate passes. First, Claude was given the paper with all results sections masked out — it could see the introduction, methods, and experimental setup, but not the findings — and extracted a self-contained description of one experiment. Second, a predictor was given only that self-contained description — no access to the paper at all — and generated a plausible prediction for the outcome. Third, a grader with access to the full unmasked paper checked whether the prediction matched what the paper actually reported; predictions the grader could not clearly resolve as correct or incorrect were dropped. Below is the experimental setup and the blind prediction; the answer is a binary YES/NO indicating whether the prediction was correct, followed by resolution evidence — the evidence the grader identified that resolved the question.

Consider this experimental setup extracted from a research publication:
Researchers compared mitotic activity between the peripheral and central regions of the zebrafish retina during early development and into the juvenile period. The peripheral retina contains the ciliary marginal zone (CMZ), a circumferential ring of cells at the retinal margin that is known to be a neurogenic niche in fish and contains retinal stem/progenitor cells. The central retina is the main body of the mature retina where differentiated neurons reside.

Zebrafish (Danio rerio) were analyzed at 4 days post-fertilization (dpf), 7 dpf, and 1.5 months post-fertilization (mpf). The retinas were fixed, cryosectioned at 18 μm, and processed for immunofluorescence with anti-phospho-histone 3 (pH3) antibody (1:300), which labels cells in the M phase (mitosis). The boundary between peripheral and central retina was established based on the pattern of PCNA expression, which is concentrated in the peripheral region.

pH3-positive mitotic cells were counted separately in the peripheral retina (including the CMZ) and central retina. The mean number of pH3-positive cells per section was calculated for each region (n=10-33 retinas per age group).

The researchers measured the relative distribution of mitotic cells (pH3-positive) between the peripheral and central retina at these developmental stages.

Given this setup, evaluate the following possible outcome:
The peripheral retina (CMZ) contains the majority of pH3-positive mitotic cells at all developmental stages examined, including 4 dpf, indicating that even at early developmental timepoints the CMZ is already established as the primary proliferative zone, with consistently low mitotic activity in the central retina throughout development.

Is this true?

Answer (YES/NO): NO